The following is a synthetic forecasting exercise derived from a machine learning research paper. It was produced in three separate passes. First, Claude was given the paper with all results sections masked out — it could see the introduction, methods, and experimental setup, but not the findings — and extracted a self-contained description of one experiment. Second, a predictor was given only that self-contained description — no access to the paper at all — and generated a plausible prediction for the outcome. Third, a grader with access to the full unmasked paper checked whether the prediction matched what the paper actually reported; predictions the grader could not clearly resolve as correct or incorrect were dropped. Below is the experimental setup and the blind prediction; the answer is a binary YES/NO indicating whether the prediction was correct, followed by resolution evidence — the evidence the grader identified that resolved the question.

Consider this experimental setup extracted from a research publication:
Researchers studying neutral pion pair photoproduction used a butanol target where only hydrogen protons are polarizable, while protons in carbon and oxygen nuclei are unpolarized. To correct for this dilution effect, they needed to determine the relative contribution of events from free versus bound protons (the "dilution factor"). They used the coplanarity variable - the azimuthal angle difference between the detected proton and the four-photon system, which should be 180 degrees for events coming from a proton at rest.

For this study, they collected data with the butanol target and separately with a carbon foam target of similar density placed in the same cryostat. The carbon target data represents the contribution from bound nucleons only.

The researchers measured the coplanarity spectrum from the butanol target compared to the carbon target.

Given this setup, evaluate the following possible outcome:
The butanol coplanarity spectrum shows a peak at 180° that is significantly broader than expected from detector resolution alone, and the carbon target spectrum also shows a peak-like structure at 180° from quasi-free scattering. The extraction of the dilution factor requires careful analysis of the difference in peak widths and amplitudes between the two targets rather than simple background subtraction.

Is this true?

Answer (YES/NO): NO